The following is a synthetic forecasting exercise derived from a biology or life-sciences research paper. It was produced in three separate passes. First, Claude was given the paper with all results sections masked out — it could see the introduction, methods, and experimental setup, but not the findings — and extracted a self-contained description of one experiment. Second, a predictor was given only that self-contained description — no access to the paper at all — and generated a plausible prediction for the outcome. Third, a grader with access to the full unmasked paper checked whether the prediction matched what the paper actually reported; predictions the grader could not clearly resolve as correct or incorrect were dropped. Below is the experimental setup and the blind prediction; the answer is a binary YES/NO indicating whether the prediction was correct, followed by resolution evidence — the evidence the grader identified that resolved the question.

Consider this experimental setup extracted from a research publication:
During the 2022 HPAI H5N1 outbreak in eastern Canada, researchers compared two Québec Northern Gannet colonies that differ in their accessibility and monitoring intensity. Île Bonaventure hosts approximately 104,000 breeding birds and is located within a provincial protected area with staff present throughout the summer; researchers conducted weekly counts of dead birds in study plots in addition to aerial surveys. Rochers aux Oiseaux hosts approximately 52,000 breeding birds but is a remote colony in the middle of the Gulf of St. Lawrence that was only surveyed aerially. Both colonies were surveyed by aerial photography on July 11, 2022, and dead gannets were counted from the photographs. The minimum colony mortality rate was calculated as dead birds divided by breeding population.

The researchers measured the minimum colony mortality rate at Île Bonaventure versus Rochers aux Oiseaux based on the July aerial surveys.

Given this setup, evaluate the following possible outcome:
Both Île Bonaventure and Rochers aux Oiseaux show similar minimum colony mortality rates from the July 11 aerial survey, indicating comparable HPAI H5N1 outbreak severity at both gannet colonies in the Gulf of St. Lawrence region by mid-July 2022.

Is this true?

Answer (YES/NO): NO